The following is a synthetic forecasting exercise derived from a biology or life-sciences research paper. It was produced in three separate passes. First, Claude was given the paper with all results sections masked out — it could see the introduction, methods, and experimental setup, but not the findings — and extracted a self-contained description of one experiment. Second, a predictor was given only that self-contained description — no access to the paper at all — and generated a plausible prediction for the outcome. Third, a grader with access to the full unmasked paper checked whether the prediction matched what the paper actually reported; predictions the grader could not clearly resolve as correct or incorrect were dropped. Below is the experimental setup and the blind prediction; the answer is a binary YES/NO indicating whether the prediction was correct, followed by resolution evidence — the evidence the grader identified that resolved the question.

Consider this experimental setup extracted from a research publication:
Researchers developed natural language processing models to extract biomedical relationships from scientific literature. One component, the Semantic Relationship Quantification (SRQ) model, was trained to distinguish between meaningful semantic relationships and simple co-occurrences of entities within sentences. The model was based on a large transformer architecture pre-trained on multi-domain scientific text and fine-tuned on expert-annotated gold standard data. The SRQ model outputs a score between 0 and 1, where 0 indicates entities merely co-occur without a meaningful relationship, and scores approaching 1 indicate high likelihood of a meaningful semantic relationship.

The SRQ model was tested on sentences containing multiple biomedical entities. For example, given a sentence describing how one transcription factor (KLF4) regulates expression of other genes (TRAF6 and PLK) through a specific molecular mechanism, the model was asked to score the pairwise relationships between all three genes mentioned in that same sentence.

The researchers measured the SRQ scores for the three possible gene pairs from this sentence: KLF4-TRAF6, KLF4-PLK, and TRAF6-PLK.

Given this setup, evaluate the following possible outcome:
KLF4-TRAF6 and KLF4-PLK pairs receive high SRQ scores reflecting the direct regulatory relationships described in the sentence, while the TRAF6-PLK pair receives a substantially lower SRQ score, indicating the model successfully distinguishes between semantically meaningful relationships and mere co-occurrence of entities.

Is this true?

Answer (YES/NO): YES